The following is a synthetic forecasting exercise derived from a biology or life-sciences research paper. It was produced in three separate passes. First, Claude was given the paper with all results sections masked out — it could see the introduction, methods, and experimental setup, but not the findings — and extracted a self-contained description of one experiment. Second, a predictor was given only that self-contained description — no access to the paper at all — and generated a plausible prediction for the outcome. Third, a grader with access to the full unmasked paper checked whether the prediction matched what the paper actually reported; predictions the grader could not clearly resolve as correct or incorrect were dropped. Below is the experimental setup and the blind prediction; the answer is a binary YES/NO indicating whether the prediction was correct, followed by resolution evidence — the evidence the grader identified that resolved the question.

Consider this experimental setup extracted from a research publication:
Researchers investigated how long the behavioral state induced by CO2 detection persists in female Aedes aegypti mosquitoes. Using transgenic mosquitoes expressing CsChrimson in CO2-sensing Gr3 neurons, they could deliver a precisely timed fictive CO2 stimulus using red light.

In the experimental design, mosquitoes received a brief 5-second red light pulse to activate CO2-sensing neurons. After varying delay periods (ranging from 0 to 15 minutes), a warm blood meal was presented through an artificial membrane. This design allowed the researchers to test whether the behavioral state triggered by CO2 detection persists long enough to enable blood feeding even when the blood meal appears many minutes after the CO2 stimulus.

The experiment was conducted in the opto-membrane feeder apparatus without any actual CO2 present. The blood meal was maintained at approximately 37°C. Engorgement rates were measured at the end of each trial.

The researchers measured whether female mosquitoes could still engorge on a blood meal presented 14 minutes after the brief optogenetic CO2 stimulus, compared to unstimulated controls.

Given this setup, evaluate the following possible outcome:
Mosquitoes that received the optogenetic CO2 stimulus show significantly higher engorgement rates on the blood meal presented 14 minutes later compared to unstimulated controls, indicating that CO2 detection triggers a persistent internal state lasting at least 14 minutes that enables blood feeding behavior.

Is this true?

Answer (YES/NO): YES